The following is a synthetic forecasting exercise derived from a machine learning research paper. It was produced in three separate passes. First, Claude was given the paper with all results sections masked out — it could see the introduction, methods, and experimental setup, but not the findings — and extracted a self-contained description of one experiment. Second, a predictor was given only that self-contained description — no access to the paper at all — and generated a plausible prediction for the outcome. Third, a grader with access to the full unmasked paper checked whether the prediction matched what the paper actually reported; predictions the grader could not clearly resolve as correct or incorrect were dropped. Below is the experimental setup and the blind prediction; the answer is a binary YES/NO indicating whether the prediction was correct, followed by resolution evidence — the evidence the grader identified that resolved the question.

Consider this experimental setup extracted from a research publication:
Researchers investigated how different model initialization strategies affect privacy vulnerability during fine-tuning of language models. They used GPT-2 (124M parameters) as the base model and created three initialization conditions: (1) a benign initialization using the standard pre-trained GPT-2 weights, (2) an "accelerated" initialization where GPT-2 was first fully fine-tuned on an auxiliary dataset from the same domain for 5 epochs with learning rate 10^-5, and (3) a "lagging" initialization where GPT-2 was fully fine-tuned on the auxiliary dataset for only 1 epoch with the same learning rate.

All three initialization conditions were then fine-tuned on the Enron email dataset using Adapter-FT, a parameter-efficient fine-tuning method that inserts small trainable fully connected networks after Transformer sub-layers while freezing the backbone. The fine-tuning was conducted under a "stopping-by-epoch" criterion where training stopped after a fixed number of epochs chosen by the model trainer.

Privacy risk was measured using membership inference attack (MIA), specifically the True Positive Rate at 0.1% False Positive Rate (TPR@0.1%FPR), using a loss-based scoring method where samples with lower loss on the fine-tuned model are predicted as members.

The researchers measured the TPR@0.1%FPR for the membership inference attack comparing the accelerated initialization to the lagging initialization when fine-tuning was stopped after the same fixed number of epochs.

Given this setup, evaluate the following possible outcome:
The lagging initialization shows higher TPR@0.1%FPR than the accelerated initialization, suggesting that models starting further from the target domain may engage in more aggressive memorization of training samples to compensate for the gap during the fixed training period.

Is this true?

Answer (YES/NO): NO